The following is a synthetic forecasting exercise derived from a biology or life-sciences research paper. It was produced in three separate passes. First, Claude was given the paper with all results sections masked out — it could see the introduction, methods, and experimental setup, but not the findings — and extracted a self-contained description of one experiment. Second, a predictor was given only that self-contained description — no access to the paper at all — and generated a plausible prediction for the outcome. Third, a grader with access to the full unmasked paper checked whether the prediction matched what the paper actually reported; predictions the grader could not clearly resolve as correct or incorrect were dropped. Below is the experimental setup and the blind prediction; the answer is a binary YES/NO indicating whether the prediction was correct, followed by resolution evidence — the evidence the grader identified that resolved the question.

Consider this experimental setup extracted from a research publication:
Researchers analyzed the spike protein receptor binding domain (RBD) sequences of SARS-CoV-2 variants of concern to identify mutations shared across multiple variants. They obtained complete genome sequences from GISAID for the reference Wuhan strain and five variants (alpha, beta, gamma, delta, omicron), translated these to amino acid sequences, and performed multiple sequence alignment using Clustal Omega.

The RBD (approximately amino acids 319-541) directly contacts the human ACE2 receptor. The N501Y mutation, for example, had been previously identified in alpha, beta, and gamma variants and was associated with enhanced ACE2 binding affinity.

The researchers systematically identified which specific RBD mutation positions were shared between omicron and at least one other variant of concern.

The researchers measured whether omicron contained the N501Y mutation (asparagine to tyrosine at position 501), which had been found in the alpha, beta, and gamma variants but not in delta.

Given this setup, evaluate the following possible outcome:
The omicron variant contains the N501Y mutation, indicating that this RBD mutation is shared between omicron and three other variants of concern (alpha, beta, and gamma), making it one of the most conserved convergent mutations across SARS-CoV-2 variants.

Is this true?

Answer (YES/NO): YES